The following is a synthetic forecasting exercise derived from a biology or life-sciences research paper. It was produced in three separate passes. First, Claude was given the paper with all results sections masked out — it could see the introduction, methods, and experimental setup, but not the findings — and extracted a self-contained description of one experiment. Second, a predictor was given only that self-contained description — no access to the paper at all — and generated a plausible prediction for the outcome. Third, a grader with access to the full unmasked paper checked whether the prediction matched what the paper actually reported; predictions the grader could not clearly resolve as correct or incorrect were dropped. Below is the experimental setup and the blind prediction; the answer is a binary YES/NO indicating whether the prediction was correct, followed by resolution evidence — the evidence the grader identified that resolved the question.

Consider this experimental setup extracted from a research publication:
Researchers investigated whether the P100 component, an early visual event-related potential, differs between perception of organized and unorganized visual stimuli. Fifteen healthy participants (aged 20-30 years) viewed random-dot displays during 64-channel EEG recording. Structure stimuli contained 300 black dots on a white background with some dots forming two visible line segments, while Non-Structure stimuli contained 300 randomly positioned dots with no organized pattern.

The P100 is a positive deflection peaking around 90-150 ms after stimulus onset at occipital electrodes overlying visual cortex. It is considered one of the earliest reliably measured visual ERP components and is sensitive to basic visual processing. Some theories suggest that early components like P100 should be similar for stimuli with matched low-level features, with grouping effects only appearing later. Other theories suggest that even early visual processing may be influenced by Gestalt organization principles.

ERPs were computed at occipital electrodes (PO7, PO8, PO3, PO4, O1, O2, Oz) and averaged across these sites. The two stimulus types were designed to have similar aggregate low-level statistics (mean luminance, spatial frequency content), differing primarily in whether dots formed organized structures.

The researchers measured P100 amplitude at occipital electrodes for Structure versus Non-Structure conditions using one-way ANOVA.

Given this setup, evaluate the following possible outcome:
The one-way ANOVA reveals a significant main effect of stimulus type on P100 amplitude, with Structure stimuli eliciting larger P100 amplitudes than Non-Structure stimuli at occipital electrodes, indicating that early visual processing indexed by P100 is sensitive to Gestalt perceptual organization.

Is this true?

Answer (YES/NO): YES